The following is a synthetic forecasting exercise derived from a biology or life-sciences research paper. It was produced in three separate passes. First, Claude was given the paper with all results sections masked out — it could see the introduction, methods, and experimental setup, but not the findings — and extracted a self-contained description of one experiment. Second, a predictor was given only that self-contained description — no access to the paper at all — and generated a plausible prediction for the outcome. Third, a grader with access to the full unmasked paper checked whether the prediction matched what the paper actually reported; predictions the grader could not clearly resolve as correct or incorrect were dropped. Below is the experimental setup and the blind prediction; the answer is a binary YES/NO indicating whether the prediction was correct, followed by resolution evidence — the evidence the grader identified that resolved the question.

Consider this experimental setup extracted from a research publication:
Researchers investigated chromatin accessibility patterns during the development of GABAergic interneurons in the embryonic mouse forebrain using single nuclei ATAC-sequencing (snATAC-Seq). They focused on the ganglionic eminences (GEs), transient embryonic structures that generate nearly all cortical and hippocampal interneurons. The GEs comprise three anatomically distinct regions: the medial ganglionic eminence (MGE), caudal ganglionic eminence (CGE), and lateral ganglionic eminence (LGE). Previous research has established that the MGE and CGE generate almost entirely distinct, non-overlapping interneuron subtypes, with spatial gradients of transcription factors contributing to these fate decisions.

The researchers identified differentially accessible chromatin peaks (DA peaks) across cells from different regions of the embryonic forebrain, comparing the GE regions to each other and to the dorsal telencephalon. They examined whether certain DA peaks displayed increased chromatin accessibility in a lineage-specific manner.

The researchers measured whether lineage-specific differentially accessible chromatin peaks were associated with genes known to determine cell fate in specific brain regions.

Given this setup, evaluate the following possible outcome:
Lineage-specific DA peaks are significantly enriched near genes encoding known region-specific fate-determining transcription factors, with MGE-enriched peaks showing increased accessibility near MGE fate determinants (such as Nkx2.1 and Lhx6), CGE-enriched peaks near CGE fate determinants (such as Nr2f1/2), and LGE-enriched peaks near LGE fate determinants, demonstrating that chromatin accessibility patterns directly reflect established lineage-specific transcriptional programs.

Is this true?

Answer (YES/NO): YES